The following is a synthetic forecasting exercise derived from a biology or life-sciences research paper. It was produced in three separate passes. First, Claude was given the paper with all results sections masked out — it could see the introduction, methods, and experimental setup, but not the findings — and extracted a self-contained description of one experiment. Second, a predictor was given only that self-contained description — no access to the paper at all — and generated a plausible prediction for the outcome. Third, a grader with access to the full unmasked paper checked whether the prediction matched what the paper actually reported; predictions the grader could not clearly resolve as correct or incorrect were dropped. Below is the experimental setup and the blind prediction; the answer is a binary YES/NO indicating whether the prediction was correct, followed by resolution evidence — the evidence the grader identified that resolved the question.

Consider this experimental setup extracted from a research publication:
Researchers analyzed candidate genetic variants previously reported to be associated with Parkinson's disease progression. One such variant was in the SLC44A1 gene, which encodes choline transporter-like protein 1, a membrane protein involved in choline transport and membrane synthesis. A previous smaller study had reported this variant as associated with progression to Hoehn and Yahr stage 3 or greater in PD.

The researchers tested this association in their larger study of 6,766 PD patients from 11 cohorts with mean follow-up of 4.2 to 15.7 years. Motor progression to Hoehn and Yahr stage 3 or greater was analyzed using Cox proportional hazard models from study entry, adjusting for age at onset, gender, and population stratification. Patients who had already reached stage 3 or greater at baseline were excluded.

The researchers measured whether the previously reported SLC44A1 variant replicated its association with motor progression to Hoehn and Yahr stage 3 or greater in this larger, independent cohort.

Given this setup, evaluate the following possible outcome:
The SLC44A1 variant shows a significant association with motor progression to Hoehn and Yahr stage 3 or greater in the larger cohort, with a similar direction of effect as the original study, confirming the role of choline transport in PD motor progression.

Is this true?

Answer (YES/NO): NO